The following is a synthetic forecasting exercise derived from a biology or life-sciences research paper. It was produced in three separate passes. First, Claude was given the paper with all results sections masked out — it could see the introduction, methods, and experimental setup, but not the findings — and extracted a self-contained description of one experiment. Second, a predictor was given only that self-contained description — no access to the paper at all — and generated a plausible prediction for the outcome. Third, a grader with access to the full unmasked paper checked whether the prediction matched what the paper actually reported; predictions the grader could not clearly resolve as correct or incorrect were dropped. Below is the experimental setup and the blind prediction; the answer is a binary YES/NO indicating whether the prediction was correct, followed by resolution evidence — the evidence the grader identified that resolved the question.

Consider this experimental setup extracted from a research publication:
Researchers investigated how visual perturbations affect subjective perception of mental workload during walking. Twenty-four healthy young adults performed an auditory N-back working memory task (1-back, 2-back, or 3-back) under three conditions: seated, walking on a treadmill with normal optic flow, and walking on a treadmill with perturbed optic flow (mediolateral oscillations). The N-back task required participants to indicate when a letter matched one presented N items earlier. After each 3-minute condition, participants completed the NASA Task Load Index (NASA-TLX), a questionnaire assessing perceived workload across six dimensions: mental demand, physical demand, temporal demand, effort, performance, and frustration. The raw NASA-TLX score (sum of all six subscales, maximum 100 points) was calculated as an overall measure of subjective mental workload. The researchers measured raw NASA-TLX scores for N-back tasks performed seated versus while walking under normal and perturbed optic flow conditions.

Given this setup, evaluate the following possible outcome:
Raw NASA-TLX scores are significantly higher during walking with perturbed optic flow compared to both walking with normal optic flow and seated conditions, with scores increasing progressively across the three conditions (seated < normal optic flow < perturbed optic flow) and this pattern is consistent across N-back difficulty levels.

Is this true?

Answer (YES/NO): NO